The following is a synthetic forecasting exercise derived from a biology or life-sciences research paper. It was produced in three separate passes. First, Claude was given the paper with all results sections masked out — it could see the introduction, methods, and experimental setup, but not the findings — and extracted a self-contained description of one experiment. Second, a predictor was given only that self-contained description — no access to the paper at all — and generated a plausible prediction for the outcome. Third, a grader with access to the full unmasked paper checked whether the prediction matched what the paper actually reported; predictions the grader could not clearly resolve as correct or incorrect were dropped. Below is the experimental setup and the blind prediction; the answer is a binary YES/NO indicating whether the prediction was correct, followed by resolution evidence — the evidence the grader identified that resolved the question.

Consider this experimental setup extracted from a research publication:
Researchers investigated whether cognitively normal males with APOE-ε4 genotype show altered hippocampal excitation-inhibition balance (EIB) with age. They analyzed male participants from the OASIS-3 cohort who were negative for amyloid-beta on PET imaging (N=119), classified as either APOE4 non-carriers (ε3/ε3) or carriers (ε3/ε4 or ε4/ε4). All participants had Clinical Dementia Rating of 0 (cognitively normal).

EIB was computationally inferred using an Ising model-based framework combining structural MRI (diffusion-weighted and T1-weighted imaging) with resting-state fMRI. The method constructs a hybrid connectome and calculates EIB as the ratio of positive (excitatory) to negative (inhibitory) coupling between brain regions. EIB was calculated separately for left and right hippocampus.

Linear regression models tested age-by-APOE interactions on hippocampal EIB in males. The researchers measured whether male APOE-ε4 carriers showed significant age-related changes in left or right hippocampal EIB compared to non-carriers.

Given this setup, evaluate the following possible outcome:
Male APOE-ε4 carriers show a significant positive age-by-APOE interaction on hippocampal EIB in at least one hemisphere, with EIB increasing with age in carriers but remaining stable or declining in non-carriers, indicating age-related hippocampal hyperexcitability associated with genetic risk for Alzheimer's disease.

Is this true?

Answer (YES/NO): NO